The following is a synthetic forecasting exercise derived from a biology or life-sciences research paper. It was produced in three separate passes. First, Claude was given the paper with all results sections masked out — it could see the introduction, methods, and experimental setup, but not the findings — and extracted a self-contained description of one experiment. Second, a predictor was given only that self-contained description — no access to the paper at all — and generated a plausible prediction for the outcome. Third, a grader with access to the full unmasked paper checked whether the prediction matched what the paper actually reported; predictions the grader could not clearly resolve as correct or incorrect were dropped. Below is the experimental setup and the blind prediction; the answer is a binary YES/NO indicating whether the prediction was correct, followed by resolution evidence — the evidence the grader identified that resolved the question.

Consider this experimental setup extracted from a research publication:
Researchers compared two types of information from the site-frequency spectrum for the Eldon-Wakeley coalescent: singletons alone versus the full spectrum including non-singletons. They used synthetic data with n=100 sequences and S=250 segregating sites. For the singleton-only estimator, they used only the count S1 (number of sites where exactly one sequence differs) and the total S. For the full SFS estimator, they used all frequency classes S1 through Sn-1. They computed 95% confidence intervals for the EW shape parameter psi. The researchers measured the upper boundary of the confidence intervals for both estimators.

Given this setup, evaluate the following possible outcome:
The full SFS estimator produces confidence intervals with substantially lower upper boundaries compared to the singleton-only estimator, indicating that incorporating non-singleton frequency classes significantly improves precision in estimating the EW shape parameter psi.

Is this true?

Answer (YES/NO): YES